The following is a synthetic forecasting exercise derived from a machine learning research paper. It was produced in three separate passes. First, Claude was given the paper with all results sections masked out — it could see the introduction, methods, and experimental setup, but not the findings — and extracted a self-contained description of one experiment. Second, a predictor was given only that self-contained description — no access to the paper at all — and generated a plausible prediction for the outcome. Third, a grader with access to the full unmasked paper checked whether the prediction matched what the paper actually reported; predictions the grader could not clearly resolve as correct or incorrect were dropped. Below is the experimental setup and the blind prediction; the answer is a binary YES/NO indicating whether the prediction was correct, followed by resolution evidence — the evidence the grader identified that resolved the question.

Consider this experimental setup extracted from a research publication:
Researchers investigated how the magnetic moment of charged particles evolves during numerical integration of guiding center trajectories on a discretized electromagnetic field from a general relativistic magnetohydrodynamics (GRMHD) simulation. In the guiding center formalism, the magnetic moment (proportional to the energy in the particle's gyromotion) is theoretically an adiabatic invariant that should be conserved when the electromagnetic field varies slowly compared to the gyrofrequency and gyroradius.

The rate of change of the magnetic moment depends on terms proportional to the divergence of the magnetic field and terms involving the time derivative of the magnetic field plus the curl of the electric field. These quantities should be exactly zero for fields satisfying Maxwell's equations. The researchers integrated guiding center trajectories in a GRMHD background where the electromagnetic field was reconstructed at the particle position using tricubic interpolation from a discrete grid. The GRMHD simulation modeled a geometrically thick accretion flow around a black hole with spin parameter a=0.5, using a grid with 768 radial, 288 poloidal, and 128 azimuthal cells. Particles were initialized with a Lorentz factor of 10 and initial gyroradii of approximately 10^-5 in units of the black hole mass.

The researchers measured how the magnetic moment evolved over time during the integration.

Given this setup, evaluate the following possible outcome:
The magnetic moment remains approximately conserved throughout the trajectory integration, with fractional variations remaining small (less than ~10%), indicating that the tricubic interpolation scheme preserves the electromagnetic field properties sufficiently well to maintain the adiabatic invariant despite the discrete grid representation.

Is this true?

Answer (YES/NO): NO